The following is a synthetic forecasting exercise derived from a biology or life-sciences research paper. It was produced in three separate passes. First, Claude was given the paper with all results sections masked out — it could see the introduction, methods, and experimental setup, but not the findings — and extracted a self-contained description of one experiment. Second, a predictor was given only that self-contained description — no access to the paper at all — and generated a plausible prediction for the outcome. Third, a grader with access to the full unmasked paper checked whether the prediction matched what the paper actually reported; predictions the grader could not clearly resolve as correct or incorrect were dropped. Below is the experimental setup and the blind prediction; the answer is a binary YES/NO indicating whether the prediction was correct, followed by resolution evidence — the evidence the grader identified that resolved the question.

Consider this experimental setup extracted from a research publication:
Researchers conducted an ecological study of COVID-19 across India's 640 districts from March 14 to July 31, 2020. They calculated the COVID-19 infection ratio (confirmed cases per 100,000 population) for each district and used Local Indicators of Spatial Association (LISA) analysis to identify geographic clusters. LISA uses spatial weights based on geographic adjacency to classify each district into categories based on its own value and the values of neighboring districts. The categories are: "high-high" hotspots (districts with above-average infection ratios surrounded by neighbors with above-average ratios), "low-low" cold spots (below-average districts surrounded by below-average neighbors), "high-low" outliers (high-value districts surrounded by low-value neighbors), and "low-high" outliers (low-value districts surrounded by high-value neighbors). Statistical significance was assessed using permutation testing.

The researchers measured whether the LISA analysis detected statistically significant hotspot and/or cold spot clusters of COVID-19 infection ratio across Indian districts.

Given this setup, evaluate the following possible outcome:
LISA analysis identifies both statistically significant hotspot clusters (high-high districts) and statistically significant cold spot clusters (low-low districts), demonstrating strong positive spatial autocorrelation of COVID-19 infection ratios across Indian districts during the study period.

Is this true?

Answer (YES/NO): YES